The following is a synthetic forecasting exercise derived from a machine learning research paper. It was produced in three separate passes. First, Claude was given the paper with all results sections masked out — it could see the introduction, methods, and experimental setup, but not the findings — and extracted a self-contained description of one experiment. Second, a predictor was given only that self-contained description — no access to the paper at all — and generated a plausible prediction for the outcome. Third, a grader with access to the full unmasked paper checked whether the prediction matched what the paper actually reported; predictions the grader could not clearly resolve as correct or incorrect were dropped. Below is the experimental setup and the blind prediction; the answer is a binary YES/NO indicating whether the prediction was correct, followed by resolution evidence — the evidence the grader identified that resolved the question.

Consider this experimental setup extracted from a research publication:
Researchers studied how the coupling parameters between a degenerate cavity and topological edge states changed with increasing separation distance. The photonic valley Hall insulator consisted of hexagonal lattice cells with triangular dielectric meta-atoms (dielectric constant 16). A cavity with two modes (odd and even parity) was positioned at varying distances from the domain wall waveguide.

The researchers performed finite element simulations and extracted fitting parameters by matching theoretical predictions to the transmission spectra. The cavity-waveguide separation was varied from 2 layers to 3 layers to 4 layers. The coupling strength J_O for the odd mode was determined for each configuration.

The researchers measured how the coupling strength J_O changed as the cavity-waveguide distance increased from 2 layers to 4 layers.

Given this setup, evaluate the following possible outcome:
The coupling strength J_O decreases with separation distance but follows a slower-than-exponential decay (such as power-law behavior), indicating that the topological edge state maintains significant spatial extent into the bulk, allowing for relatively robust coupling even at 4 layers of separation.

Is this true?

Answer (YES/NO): NO